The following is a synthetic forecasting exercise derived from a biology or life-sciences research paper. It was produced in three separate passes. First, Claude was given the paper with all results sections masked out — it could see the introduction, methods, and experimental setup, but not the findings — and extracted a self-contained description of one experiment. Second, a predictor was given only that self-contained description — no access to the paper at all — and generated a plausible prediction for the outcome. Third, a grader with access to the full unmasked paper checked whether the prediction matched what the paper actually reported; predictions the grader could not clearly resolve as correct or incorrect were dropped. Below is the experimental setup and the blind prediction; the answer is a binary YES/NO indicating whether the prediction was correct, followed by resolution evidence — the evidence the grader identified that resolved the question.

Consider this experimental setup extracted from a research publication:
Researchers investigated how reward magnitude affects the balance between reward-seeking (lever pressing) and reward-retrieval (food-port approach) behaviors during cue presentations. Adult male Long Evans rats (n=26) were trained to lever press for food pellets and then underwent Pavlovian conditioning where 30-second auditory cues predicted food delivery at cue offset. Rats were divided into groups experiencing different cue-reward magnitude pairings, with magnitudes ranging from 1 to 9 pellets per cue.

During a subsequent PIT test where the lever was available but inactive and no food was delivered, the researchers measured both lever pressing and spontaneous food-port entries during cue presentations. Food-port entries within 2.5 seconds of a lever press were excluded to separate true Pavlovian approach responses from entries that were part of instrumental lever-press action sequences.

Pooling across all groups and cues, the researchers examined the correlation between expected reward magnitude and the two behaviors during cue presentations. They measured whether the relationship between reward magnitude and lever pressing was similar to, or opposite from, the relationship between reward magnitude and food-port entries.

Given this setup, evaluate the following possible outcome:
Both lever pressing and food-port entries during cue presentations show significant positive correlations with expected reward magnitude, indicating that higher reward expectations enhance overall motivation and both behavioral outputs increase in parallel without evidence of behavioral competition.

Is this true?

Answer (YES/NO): NO